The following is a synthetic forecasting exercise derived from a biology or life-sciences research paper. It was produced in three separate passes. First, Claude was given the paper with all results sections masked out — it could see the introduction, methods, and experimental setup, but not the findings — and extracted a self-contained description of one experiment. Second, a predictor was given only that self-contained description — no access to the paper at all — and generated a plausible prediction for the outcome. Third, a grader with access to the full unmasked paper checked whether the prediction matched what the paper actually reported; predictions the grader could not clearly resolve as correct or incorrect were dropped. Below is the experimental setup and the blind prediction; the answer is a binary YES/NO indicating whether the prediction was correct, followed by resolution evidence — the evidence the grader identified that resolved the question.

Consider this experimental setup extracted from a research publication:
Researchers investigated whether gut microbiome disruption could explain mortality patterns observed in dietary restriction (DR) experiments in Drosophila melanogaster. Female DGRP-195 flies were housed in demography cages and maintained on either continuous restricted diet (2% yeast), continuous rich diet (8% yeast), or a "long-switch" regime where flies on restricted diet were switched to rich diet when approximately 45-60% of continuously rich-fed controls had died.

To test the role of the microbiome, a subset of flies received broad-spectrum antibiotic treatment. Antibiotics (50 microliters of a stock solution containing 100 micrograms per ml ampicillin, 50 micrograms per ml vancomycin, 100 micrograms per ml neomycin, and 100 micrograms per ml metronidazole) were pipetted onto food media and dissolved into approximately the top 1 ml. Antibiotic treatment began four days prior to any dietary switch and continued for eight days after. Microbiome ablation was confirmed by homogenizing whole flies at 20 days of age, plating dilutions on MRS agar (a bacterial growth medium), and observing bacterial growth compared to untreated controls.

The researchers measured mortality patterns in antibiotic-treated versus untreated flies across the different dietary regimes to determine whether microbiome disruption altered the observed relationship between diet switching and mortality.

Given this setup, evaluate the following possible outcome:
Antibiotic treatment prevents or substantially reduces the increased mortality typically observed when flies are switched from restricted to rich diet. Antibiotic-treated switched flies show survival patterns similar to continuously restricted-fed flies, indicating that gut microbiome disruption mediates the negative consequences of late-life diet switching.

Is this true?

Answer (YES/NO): NO